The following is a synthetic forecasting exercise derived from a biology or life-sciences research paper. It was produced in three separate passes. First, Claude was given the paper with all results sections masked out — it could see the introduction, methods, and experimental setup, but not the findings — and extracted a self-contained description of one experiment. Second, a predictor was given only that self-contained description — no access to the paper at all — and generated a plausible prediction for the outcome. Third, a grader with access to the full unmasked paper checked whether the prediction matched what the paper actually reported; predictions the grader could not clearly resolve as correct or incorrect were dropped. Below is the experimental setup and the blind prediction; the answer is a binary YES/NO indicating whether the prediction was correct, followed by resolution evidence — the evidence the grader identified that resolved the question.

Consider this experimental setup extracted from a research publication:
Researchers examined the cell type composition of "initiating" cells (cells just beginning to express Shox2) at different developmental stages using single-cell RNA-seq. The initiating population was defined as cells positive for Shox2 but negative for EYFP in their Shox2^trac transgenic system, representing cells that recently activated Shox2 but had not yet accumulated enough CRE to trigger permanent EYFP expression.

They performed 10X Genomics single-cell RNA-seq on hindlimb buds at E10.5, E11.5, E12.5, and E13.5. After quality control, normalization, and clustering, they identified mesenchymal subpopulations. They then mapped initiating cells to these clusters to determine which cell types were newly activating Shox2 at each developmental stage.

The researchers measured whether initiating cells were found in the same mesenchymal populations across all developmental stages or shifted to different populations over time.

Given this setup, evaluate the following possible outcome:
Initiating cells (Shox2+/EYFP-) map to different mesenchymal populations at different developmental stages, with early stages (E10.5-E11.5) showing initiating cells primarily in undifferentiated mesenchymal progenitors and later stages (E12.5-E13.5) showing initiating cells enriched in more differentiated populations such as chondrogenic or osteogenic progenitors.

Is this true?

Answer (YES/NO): NO